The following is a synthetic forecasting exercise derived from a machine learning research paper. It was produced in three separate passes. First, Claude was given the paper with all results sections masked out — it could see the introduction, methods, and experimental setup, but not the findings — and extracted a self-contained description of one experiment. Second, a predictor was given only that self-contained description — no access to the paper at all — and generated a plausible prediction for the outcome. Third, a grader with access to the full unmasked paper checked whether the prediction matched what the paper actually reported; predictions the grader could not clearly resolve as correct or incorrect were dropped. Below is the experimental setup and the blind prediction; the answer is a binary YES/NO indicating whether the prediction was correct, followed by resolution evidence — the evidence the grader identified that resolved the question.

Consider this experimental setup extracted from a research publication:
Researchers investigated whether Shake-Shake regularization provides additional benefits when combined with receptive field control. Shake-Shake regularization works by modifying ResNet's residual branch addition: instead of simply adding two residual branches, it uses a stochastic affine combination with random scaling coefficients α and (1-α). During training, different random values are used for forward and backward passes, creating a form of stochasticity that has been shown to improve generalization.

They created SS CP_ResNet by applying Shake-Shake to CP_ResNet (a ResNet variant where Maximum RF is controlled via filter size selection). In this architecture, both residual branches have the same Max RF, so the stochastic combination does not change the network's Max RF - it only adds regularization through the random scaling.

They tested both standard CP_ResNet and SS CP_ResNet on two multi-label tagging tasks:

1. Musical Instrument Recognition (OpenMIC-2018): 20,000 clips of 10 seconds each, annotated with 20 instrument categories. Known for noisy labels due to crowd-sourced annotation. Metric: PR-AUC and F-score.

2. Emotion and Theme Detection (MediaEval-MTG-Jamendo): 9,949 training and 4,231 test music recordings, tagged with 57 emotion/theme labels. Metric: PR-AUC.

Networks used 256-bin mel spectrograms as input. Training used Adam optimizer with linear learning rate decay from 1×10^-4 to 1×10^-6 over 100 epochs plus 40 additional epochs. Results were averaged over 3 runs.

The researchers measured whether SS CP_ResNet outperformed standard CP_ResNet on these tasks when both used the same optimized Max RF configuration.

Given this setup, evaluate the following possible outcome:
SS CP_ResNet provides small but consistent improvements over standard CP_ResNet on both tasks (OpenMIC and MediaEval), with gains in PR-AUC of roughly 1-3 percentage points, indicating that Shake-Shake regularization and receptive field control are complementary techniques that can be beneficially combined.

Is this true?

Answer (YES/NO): NO